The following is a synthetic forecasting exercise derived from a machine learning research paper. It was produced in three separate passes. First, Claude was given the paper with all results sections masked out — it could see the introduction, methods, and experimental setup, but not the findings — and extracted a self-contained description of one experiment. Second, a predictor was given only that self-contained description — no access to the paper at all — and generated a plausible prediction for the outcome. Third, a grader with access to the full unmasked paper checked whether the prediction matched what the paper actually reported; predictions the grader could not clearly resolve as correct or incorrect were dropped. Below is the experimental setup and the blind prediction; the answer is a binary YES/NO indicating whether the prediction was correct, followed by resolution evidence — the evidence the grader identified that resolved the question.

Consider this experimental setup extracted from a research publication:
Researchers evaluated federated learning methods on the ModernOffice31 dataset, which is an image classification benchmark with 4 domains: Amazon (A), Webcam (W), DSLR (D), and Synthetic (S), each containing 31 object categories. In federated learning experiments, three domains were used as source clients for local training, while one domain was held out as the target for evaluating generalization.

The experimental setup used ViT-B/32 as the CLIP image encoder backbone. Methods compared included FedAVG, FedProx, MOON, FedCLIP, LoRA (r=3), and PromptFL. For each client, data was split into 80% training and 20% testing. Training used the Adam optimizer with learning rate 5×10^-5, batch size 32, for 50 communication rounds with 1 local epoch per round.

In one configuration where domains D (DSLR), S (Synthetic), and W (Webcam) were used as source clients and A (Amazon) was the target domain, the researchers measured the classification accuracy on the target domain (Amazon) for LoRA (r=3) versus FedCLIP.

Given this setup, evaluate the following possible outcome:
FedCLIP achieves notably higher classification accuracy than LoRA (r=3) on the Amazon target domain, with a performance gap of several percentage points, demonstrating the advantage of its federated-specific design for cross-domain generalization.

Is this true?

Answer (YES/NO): YES